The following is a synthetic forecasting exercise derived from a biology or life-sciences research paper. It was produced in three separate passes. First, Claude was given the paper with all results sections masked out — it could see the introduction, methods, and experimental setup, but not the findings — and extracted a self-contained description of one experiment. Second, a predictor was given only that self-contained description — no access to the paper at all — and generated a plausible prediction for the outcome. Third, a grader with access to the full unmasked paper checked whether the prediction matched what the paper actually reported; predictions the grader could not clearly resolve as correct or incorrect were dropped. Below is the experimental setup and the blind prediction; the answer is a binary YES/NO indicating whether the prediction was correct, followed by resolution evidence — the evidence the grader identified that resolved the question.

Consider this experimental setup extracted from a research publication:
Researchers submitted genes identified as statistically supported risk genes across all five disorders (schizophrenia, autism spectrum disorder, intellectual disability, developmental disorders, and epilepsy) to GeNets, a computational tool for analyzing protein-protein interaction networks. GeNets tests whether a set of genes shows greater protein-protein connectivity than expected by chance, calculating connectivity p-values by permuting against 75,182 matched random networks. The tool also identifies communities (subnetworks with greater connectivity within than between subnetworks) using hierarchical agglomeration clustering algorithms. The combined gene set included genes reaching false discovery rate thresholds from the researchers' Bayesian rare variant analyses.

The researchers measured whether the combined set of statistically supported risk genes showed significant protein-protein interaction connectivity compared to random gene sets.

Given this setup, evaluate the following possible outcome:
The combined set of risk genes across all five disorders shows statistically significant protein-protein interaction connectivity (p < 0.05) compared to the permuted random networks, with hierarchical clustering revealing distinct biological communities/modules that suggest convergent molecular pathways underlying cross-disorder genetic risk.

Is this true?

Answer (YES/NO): NO